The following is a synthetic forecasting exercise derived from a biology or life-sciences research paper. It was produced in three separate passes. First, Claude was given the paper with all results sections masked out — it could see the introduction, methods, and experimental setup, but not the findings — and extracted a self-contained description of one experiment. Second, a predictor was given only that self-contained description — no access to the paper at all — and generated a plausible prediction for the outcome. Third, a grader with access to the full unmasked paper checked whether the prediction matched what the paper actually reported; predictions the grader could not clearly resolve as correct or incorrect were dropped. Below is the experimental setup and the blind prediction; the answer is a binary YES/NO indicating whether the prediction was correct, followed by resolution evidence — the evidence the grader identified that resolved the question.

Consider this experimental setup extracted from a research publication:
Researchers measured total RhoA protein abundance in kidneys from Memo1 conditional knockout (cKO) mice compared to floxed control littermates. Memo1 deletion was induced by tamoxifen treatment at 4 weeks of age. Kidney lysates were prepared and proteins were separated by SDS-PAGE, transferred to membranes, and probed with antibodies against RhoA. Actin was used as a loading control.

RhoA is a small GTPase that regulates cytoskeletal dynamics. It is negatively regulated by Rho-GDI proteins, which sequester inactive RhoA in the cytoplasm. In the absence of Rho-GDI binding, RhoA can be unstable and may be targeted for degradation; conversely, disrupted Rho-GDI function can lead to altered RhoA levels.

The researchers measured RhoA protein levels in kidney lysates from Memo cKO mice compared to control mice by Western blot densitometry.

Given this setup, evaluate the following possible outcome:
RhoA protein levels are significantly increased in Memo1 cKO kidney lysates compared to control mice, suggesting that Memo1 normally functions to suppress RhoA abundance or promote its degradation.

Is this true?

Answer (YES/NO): YES